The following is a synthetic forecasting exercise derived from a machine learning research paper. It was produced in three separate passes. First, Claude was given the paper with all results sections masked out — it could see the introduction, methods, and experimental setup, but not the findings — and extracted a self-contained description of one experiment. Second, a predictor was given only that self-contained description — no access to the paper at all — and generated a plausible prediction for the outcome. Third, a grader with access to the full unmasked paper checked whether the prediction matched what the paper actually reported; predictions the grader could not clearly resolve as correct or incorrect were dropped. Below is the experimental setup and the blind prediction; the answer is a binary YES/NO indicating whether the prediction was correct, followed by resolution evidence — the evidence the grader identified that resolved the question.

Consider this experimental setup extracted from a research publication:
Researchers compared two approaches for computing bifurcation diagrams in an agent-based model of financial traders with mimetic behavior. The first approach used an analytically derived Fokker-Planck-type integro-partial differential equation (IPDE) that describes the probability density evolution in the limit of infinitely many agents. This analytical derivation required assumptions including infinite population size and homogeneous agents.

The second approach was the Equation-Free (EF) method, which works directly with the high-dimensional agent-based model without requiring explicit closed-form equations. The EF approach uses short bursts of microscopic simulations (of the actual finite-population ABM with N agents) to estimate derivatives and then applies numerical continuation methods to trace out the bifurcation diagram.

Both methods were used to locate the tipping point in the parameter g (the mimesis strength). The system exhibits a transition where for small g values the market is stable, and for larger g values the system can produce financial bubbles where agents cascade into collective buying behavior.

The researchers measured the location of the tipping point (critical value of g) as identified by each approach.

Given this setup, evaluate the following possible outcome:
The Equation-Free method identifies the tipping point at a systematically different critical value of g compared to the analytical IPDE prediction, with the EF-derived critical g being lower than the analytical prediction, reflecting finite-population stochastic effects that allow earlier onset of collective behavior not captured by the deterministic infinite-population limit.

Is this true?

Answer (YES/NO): NO